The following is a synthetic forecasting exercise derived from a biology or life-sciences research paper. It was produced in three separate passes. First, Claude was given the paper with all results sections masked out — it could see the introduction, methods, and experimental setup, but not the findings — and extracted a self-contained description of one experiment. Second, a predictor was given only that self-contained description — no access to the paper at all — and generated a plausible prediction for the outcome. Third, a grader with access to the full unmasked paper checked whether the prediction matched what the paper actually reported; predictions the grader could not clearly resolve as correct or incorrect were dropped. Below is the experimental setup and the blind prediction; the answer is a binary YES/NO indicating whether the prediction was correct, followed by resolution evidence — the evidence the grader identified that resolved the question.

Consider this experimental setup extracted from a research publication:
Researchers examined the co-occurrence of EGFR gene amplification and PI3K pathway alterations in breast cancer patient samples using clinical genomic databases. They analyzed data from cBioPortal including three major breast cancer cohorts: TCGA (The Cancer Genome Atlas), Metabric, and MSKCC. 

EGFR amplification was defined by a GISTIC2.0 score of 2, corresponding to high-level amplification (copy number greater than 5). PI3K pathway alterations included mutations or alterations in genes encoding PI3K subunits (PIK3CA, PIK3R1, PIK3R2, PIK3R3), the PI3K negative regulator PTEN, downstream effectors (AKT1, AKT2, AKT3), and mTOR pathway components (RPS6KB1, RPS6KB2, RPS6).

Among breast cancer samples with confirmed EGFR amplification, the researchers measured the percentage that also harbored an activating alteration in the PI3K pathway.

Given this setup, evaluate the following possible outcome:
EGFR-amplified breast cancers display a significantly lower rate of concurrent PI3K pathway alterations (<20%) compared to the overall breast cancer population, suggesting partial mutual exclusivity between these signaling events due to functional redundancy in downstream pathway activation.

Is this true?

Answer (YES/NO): NO